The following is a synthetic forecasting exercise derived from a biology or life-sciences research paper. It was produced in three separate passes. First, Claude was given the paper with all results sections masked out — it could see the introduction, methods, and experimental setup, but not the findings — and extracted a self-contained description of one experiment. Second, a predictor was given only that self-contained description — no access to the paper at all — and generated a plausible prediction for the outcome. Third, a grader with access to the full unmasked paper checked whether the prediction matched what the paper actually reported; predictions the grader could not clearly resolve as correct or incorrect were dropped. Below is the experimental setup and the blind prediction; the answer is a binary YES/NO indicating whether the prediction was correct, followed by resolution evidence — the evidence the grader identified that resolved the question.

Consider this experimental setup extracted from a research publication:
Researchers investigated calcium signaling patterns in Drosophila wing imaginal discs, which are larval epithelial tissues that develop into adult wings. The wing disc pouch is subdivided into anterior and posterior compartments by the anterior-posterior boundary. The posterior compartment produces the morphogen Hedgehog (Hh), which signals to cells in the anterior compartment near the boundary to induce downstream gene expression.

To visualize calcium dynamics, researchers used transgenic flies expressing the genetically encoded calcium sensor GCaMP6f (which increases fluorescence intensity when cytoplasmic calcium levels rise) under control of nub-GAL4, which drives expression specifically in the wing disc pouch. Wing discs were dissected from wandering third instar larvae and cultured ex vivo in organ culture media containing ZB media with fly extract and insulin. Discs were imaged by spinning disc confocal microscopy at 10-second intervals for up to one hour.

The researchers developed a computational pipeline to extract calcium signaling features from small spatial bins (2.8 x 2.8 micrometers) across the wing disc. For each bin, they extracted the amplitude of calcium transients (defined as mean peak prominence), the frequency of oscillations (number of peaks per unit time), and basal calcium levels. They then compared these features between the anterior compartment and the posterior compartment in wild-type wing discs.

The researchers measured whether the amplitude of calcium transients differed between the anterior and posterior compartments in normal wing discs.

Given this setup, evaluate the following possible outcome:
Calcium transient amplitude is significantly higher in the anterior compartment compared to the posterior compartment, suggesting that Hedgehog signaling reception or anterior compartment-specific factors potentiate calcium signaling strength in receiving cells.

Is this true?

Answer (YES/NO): NO